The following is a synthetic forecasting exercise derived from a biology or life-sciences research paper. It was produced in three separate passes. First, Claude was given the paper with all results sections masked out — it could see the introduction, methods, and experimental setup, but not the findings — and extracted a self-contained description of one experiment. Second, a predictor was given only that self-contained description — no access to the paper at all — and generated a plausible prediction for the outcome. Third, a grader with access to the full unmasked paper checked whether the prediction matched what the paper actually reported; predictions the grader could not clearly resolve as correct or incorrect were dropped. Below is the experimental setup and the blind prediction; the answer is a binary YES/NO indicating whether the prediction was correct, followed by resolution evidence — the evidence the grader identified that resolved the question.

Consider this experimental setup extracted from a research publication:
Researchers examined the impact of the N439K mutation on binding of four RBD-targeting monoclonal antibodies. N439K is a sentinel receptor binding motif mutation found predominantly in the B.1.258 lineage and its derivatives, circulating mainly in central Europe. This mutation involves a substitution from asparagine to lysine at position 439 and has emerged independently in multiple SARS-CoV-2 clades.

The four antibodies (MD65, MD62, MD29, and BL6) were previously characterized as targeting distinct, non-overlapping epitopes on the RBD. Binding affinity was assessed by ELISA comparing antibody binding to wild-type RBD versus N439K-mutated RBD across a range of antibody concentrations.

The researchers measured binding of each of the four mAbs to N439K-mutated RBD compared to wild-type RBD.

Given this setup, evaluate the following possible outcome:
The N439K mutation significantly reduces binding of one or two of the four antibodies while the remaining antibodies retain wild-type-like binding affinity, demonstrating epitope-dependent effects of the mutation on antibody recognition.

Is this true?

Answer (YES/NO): NO